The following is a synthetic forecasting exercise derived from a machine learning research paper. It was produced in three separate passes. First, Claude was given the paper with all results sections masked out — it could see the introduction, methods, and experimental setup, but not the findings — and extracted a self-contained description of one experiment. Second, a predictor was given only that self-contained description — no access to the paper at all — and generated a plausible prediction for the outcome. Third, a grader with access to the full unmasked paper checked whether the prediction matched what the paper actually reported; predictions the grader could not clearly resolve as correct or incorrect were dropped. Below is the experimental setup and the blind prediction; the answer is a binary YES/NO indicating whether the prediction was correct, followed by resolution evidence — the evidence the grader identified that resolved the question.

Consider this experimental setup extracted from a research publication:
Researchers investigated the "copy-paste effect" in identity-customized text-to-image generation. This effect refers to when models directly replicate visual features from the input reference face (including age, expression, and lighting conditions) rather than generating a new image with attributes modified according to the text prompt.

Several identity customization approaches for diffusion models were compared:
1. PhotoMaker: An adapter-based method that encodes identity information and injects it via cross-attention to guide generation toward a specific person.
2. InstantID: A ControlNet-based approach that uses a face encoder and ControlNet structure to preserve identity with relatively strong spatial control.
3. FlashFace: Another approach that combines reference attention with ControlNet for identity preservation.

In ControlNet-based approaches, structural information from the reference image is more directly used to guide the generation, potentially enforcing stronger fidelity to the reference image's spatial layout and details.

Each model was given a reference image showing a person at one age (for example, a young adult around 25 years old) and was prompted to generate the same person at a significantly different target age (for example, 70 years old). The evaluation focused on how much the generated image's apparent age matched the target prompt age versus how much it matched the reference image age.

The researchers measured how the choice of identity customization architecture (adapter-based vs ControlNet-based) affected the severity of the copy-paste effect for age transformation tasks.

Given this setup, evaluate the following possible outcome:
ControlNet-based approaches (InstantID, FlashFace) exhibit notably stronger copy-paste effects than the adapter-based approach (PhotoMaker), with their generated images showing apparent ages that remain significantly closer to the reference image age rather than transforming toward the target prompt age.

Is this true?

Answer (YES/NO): YES